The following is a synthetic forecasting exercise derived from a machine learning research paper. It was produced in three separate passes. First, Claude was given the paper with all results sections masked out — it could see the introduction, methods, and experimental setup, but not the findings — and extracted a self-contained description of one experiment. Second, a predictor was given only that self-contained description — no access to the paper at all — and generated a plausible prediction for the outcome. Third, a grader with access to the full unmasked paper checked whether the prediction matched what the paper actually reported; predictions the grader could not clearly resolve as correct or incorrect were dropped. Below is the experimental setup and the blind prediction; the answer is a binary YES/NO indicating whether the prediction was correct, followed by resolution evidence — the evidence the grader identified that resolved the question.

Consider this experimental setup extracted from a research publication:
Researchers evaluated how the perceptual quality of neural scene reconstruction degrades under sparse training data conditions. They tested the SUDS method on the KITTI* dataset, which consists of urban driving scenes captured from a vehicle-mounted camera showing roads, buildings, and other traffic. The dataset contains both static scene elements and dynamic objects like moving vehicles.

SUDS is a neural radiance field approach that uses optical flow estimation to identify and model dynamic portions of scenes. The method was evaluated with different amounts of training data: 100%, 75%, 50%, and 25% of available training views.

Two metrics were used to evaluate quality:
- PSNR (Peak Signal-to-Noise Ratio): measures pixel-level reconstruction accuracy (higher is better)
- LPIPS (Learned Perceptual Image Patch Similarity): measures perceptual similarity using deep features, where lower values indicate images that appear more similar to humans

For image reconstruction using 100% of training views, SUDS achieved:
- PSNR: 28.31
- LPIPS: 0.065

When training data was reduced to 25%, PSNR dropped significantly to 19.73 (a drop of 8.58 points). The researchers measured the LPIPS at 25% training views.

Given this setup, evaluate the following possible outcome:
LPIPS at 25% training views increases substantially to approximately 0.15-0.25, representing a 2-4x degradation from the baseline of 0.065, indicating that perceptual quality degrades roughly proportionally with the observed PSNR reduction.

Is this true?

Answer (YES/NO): YES